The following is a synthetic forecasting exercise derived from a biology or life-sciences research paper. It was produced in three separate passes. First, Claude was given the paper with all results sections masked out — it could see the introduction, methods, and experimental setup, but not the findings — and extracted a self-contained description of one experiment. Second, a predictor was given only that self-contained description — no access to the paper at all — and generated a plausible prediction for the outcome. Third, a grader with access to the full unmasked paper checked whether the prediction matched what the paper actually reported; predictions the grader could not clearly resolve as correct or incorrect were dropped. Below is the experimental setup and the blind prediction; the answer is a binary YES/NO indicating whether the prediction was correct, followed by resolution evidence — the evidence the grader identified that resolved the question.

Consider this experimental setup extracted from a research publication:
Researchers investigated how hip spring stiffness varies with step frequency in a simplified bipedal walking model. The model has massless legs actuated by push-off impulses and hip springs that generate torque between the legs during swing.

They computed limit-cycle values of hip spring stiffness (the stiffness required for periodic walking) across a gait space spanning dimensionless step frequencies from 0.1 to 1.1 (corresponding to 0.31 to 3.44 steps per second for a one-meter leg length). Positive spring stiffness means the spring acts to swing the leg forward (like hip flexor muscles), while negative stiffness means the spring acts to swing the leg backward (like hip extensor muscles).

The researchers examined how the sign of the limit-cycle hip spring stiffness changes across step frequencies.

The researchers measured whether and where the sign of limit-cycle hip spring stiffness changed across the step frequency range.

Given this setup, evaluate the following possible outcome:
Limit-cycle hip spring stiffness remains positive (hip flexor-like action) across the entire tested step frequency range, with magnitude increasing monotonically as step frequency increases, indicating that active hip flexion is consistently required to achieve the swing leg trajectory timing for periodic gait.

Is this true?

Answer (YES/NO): NO